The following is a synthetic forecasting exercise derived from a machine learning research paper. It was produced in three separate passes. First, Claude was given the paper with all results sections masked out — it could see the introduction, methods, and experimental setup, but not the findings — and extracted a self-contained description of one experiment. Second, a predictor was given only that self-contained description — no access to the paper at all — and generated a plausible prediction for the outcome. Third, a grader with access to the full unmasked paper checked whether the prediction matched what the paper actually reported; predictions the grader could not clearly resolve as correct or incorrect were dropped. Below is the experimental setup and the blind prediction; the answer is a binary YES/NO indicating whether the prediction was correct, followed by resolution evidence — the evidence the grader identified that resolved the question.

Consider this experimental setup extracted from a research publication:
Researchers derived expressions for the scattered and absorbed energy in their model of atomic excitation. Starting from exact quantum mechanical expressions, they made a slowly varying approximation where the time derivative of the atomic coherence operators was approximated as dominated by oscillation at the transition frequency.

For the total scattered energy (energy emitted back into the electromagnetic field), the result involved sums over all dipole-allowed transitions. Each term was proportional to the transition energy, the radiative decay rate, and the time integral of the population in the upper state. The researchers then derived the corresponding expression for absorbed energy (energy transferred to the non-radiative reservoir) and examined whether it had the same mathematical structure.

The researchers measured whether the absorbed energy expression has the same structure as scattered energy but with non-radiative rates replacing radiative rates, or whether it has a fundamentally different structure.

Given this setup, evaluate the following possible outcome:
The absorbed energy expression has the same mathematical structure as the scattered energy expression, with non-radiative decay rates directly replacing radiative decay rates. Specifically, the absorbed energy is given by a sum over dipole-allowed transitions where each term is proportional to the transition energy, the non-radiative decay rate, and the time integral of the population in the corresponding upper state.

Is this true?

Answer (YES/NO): YES